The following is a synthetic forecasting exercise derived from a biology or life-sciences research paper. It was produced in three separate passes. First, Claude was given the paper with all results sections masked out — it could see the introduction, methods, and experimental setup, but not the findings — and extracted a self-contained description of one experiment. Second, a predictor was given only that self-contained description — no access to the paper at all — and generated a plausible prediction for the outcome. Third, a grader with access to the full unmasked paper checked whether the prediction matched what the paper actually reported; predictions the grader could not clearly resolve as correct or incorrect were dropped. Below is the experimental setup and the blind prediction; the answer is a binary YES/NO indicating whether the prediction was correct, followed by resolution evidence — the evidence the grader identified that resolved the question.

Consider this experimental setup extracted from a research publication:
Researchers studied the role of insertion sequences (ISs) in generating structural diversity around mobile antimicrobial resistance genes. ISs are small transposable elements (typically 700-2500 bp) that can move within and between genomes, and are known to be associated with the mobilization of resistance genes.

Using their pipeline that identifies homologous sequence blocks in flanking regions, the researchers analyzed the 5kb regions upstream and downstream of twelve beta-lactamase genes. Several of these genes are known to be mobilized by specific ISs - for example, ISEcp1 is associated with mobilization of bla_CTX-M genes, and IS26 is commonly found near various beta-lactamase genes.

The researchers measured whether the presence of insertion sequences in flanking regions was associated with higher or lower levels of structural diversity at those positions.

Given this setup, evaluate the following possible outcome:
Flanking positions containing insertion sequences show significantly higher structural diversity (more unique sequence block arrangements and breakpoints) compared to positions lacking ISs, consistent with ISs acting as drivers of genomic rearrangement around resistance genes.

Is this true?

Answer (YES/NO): YES